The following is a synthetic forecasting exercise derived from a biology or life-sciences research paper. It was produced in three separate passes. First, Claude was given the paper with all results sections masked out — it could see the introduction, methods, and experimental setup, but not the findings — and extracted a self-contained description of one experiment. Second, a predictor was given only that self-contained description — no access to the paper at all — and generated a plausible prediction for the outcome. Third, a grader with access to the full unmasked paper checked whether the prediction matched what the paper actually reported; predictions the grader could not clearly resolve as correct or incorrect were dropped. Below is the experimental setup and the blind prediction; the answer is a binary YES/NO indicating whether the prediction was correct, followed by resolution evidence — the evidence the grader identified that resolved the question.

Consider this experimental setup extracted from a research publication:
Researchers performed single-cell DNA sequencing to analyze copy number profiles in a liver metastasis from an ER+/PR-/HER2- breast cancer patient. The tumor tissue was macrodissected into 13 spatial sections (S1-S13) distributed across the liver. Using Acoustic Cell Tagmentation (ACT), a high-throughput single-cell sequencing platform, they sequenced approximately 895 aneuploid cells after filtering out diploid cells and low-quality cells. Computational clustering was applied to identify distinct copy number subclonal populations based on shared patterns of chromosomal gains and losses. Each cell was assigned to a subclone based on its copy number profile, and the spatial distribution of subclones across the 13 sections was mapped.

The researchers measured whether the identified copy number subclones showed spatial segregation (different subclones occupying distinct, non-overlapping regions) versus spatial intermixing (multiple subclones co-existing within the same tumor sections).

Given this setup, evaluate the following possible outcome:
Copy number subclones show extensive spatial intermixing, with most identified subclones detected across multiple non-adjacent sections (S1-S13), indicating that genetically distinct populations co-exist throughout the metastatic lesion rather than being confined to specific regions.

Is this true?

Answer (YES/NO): NO